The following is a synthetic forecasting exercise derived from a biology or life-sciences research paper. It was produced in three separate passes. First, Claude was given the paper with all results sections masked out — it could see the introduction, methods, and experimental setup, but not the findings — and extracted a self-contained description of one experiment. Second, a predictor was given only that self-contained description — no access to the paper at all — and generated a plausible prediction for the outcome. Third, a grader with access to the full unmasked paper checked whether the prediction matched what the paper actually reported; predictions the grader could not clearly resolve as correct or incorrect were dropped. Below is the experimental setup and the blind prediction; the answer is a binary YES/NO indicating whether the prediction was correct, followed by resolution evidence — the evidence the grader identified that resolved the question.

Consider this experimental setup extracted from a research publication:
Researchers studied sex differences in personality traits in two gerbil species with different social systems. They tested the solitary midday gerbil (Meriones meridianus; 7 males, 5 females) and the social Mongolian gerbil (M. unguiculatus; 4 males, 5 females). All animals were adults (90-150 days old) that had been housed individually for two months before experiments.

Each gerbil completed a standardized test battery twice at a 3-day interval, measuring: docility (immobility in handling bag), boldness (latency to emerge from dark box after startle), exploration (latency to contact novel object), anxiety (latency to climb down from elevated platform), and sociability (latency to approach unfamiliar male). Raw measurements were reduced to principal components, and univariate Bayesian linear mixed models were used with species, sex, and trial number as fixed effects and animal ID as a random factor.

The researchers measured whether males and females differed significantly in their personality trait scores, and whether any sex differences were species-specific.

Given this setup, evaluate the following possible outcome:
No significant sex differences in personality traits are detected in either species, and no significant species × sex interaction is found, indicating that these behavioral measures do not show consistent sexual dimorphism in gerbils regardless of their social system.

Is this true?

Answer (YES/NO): YES